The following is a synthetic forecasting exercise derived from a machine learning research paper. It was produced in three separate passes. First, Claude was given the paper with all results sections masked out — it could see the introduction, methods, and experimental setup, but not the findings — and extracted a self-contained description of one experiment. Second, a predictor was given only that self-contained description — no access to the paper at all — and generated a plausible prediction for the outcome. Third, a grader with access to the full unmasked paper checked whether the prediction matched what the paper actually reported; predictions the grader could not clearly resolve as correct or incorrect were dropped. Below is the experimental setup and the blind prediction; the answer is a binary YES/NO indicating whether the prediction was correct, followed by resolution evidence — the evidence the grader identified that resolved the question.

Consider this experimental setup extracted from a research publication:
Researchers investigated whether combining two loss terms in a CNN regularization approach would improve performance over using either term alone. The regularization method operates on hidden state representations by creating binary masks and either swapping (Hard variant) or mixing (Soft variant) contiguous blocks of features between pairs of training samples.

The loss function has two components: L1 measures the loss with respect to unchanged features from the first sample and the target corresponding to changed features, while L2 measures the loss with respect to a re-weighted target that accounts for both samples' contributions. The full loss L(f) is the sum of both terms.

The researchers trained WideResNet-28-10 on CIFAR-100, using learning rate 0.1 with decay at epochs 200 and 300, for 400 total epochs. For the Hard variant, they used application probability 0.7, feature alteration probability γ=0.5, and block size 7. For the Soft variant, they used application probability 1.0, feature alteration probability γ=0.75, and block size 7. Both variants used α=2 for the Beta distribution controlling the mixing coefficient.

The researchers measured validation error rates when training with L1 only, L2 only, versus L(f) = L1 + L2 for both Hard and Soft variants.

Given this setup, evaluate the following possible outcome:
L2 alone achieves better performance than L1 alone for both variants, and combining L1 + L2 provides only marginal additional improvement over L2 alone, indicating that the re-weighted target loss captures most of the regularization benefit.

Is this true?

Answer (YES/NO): NO